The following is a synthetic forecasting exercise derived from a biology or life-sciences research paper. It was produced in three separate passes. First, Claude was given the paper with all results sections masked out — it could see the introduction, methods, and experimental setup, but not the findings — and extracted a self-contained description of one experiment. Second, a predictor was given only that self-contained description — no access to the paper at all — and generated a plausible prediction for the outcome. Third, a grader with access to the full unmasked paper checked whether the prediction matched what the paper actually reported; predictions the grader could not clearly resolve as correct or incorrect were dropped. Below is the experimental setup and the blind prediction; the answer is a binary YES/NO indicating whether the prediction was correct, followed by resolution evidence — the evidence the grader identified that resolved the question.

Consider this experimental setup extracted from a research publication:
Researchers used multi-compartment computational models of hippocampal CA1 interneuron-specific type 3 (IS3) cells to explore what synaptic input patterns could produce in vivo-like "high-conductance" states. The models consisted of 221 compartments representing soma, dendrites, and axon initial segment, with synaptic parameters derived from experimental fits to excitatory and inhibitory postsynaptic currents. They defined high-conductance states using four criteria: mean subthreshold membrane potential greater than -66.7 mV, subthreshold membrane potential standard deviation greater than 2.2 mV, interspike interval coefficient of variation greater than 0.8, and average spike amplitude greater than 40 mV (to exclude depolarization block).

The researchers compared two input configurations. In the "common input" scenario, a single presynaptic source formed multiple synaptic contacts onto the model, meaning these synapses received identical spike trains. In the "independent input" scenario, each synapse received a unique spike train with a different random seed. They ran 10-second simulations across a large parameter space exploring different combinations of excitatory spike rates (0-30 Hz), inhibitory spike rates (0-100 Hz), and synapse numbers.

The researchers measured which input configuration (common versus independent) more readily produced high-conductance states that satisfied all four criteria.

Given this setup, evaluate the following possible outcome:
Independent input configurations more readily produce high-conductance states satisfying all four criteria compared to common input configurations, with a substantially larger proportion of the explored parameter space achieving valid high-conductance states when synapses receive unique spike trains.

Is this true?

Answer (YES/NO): NO